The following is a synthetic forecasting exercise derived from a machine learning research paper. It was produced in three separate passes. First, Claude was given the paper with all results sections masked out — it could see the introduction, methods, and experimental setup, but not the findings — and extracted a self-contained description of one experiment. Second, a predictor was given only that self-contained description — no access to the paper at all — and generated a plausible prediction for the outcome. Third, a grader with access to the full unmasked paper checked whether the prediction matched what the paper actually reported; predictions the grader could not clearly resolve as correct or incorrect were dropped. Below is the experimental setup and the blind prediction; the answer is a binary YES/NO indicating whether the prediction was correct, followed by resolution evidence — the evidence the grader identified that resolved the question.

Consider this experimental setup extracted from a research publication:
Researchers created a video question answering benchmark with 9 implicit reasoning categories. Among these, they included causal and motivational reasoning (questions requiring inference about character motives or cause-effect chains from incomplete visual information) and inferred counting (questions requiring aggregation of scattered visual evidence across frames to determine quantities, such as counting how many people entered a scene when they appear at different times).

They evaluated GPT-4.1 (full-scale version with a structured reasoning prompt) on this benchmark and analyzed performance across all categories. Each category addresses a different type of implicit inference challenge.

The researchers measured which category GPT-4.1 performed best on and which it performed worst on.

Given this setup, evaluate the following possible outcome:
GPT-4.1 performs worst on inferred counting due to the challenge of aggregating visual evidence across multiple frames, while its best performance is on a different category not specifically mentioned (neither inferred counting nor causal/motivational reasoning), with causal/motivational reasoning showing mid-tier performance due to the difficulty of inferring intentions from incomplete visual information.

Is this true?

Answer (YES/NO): NO